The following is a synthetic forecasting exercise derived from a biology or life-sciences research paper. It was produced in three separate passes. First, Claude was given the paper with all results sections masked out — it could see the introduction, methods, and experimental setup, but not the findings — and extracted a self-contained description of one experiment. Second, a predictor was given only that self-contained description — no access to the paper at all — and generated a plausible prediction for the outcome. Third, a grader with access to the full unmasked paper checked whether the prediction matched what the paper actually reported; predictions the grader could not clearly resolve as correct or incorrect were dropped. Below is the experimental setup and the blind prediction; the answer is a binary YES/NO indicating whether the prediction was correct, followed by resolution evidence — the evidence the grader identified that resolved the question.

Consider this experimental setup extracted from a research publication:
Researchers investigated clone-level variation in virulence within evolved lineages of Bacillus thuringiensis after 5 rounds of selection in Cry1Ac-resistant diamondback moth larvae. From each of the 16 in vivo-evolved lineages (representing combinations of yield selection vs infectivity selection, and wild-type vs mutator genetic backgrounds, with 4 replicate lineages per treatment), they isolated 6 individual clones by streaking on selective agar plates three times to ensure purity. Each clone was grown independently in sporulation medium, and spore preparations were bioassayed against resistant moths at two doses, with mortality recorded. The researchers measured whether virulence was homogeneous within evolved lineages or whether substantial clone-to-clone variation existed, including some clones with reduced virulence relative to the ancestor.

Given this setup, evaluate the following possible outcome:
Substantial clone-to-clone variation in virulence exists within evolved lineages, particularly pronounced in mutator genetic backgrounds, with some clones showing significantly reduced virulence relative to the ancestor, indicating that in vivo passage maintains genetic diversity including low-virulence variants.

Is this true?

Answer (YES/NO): NO